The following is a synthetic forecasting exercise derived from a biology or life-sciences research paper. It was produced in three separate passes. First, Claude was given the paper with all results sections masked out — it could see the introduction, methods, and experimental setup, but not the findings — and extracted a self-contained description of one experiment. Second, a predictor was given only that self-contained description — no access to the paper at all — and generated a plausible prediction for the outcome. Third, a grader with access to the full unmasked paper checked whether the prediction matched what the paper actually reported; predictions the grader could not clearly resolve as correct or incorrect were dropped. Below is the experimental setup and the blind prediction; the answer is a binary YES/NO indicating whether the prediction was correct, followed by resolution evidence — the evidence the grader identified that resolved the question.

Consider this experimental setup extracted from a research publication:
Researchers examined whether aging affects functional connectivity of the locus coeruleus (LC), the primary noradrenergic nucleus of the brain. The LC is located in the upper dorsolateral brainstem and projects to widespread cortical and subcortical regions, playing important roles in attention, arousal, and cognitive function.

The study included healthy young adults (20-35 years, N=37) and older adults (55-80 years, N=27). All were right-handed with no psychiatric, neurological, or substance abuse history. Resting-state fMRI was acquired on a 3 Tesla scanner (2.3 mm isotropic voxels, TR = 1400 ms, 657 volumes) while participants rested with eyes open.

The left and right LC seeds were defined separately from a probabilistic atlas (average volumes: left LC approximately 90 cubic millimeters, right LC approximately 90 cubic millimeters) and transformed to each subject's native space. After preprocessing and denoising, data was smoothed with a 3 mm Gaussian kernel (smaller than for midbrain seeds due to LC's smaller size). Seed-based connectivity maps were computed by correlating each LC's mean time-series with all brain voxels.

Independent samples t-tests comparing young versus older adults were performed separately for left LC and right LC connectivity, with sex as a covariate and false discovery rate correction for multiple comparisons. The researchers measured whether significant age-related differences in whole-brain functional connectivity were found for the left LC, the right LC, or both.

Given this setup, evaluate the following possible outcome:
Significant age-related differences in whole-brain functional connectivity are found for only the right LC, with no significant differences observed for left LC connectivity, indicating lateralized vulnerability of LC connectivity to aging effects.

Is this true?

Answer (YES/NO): NO